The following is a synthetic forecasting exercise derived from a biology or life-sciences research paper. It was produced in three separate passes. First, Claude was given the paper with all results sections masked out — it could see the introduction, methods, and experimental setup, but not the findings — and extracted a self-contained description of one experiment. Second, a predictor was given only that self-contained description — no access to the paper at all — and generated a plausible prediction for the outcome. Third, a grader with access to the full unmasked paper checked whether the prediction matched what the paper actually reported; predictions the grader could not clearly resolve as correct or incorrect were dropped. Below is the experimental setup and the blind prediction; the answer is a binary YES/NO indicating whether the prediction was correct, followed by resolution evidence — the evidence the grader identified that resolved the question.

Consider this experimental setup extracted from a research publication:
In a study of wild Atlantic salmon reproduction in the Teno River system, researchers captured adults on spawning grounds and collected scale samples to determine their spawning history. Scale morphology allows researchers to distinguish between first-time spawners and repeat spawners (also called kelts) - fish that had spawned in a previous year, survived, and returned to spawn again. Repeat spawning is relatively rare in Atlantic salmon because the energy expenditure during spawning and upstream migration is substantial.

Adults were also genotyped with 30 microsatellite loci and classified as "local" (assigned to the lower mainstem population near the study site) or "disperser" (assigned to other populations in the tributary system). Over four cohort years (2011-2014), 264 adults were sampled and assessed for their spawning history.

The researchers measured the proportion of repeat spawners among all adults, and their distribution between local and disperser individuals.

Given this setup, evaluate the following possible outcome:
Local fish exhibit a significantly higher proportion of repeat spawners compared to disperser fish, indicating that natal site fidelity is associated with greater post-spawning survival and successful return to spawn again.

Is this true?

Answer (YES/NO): NO